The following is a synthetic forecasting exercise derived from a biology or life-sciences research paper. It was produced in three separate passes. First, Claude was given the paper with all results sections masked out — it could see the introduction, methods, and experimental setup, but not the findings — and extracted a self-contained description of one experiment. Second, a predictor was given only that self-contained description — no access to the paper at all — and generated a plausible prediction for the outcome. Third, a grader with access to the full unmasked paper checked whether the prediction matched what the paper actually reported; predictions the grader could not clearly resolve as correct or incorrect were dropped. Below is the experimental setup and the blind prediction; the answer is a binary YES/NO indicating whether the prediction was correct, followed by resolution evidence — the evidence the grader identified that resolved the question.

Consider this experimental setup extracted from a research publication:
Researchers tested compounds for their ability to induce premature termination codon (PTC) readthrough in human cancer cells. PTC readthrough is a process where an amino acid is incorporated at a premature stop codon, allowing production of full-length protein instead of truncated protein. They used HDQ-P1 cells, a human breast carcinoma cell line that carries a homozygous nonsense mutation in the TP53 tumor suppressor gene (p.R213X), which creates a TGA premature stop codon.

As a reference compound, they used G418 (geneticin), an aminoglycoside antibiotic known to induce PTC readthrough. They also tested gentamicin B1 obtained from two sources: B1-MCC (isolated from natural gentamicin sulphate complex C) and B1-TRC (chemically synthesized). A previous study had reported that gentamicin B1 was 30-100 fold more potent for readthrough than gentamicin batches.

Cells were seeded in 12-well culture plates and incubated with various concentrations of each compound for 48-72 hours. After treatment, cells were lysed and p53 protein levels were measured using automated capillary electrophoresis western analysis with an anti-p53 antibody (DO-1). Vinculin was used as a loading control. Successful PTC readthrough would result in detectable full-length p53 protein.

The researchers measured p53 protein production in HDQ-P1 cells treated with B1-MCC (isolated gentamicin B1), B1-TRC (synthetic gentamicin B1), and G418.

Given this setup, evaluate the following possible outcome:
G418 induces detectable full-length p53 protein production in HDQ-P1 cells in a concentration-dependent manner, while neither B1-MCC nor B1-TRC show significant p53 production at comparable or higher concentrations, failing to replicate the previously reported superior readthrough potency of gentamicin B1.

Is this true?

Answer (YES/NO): NO